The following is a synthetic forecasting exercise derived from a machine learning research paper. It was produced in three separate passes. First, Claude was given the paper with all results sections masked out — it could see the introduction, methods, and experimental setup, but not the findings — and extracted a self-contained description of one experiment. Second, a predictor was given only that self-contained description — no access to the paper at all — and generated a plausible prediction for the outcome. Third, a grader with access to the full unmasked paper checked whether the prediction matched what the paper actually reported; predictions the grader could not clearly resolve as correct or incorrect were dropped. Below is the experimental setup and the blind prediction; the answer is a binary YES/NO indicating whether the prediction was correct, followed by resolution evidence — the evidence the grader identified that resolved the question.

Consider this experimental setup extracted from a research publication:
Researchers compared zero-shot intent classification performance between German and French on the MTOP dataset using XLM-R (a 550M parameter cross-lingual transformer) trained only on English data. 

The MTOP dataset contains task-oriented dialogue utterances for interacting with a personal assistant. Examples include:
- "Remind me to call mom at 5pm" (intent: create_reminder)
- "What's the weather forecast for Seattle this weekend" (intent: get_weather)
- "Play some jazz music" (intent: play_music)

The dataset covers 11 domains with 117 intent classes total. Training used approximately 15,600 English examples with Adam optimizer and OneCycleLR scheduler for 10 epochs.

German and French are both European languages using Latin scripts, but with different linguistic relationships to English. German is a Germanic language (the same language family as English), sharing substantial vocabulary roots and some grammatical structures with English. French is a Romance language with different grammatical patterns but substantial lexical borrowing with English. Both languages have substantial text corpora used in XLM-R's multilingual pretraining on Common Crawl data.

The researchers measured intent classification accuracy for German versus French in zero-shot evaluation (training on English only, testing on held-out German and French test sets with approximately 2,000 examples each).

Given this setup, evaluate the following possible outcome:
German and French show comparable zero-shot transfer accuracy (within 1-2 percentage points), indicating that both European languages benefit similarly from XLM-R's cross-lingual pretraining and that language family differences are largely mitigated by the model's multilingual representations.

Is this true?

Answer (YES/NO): NO